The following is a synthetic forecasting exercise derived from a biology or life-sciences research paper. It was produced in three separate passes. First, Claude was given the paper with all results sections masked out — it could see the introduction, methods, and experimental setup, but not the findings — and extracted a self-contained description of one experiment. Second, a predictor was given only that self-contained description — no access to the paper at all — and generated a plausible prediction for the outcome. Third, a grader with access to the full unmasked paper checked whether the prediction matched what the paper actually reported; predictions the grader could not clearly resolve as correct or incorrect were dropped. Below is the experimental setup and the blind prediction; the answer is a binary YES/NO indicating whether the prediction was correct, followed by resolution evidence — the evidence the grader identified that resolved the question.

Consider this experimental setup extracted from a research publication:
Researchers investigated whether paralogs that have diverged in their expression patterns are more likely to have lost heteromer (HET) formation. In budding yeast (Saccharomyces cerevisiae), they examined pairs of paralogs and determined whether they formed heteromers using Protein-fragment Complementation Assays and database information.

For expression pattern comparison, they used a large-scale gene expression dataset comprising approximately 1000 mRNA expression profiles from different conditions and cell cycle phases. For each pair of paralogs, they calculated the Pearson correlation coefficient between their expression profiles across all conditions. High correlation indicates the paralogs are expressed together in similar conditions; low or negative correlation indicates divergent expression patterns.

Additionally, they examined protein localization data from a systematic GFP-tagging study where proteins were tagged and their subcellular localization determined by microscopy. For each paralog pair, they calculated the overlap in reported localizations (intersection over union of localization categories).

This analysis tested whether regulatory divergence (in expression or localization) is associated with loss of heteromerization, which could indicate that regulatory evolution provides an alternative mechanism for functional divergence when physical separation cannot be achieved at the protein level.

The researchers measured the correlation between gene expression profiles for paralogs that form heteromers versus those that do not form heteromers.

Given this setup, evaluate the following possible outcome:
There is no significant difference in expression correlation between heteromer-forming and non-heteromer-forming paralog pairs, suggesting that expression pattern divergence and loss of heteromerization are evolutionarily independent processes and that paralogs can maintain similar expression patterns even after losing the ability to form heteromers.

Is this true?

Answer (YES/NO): NO